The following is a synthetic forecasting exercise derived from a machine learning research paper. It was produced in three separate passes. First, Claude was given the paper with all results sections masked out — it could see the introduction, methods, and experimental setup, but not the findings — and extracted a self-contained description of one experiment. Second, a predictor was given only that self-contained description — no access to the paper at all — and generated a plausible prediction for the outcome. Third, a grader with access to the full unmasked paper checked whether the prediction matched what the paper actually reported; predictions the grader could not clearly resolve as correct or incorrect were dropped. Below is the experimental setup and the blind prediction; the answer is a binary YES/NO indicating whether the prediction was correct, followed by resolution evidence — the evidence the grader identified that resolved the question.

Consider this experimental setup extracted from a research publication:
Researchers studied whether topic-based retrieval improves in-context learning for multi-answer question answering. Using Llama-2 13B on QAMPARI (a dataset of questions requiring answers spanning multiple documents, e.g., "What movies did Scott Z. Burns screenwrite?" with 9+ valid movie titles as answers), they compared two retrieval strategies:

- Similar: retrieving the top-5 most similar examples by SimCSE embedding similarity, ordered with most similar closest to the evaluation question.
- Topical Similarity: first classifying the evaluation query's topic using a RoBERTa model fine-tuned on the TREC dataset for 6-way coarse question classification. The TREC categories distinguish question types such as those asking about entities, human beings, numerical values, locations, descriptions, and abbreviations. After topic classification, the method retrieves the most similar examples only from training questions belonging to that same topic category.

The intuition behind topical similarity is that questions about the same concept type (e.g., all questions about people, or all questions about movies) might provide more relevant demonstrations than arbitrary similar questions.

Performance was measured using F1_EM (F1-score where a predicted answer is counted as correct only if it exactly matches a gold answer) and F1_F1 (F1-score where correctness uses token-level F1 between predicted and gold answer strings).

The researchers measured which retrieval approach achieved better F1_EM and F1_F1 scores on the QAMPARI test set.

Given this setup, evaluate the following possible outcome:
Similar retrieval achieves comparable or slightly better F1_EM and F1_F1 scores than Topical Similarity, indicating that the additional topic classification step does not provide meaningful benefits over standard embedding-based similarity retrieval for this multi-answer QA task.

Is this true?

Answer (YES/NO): NO